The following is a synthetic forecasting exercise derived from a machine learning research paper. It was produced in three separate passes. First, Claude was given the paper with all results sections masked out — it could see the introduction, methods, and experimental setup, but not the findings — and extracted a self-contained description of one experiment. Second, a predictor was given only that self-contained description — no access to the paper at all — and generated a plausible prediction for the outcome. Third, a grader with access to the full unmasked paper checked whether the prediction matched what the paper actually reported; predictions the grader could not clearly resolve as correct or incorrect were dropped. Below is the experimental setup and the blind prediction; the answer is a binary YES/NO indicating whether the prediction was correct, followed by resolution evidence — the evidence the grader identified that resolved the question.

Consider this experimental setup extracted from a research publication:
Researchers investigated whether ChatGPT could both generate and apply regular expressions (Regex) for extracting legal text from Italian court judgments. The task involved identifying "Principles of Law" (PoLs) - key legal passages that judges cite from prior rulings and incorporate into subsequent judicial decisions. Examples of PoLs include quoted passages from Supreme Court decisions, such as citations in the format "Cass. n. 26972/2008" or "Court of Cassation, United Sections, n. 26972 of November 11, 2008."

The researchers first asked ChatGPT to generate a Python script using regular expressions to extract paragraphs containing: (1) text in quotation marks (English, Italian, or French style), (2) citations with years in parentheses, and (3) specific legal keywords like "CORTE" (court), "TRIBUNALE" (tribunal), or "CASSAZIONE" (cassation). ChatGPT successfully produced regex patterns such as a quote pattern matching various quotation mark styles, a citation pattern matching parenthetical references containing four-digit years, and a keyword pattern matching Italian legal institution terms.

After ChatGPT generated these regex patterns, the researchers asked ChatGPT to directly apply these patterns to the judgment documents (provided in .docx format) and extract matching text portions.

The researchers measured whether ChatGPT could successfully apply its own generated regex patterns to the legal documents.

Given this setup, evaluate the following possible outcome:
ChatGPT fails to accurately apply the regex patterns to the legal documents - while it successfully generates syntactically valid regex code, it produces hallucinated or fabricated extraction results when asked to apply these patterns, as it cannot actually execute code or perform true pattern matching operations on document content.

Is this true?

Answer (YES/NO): NO